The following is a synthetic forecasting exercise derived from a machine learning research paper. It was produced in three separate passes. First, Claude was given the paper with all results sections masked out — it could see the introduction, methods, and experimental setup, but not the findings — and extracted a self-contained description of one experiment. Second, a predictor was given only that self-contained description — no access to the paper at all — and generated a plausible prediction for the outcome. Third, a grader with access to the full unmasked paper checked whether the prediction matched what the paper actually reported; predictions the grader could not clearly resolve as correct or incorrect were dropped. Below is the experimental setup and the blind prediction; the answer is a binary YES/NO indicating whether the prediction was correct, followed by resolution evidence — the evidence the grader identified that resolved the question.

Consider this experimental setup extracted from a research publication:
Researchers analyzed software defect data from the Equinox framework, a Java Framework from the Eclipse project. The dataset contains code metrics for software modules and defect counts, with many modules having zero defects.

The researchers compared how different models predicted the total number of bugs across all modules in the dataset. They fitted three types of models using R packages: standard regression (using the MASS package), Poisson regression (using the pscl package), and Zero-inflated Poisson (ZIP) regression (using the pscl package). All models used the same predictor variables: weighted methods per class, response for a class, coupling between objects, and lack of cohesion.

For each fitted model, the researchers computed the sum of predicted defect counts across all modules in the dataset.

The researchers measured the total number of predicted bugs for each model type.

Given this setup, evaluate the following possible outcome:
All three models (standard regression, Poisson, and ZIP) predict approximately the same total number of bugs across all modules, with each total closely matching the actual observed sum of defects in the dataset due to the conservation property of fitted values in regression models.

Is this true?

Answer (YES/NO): NO